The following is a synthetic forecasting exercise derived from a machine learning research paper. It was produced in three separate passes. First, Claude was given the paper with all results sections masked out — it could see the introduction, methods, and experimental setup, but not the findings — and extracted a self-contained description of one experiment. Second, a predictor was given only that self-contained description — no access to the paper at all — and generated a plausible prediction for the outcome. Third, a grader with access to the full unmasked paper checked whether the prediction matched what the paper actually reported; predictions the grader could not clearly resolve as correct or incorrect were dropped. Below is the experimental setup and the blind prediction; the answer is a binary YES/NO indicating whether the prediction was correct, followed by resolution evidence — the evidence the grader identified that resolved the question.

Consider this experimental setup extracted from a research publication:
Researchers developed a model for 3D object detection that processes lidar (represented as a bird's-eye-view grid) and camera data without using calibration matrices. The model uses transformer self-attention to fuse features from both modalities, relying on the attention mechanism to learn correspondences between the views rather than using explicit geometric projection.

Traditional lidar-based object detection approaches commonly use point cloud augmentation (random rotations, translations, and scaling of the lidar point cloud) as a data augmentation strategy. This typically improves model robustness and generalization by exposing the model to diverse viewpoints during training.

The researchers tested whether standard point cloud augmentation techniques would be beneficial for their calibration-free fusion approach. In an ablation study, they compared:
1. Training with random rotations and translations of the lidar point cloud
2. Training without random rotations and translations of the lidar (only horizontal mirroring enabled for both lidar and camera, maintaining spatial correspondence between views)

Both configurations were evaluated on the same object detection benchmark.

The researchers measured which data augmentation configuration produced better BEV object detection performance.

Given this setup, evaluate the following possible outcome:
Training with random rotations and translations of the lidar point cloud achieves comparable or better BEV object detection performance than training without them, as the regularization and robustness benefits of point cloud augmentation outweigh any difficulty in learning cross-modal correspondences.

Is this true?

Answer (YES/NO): NO